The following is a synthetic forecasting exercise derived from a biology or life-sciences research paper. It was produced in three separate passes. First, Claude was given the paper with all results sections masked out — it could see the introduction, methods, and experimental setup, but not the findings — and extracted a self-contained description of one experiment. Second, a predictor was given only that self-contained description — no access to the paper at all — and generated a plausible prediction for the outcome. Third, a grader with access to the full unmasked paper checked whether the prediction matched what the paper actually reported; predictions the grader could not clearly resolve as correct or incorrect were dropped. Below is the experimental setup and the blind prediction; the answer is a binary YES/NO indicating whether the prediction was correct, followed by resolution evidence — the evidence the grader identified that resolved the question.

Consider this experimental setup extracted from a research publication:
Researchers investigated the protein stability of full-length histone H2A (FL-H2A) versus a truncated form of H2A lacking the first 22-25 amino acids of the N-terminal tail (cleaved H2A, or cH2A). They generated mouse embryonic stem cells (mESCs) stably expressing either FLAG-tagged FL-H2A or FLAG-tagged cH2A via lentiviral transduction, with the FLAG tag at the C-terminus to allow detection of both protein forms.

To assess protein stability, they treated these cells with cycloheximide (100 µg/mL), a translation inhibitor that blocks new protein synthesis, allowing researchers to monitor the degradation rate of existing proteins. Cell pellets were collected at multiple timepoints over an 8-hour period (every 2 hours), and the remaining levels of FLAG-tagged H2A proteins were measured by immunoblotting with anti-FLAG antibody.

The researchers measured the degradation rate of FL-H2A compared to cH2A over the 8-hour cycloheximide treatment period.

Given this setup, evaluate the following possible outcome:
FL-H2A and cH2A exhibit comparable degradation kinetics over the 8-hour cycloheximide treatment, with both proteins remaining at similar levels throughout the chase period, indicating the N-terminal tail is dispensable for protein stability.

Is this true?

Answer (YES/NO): NO